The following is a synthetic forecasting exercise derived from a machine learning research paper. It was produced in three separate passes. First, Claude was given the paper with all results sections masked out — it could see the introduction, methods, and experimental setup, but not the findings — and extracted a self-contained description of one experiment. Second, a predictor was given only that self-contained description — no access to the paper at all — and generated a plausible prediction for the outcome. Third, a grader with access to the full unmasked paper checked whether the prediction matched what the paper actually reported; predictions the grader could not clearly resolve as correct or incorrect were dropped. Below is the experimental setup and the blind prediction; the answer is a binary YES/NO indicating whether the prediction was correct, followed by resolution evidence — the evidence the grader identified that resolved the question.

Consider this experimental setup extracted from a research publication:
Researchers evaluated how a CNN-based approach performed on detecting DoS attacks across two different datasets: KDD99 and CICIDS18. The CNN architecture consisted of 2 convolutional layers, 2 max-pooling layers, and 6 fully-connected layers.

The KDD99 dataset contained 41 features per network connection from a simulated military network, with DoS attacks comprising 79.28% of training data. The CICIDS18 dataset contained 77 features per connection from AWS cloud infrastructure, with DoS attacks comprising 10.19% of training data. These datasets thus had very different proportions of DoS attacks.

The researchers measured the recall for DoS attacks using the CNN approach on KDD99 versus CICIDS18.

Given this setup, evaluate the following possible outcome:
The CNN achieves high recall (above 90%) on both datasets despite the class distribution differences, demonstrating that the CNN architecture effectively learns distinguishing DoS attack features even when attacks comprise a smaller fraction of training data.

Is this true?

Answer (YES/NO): NO